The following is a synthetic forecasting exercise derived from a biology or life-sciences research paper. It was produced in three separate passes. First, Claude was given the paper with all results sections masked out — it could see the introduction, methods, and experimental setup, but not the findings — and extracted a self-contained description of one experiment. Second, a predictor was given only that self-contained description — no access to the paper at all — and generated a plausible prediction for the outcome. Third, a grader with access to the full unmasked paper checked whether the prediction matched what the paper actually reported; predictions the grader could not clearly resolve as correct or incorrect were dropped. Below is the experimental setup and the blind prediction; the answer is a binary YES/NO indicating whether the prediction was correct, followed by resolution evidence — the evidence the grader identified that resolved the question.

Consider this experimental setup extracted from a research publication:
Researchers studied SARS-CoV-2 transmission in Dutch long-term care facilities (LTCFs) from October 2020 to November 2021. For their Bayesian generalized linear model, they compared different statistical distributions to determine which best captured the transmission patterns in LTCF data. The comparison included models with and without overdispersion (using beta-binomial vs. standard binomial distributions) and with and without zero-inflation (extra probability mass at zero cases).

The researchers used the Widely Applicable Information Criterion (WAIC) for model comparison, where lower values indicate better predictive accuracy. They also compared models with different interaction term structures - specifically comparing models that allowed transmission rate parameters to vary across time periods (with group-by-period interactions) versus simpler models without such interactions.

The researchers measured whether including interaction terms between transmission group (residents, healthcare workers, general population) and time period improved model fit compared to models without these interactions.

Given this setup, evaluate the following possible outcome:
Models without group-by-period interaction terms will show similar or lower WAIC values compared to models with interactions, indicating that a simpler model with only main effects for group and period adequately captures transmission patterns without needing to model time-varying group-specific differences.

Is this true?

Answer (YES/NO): NO